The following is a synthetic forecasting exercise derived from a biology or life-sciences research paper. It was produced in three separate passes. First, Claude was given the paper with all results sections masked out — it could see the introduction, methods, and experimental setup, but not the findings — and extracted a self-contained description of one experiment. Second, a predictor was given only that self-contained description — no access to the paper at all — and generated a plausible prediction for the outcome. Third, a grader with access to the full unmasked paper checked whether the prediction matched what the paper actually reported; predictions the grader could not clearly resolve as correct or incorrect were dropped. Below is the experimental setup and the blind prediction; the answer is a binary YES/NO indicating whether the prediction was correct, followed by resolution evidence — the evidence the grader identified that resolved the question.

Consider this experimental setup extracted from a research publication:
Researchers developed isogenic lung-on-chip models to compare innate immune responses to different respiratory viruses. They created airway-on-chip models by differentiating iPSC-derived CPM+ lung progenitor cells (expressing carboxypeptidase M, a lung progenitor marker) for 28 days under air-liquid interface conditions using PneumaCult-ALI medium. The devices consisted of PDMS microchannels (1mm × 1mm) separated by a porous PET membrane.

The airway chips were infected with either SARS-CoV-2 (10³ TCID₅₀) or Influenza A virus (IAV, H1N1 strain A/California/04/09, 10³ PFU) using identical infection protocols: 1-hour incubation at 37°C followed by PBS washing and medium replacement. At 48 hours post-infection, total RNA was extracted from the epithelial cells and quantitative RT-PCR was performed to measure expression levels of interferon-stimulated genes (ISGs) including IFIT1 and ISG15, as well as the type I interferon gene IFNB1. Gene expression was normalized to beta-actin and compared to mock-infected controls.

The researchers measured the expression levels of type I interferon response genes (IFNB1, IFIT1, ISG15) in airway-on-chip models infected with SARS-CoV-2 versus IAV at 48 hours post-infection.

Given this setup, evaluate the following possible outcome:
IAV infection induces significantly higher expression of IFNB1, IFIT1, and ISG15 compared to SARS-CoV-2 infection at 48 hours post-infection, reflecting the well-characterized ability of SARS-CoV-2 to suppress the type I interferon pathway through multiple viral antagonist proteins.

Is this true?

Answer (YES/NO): YES